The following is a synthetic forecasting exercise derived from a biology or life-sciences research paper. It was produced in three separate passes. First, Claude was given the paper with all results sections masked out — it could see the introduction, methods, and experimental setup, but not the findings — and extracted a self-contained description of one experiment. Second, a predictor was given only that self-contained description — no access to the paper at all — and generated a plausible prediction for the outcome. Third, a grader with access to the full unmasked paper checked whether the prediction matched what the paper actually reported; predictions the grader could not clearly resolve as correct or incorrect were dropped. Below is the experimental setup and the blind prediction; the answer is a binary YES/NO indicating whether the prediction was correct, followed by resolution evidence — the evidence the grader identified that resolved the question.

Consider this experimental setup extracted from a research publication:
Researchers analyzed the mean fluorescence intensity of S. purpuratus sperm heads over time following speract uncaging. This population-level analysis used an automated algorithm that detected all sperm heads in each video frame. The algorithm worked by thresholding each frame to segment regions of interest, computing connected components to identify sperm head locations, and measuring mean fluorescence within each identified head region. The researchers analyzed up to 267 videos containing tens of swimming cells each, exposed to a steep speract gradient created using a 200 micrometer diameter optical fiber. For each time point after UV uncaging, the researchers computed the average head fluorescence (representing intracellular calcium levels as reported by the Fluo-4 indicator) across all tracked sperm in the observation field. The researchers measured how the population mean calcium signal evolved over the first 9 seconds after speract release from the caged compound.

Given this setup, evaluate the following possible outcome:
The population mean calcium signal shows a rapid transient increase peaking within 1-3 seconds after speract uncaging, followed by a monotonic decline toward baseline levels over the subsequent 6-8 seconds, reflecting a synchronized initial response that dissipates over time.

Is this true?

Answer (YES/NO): NO